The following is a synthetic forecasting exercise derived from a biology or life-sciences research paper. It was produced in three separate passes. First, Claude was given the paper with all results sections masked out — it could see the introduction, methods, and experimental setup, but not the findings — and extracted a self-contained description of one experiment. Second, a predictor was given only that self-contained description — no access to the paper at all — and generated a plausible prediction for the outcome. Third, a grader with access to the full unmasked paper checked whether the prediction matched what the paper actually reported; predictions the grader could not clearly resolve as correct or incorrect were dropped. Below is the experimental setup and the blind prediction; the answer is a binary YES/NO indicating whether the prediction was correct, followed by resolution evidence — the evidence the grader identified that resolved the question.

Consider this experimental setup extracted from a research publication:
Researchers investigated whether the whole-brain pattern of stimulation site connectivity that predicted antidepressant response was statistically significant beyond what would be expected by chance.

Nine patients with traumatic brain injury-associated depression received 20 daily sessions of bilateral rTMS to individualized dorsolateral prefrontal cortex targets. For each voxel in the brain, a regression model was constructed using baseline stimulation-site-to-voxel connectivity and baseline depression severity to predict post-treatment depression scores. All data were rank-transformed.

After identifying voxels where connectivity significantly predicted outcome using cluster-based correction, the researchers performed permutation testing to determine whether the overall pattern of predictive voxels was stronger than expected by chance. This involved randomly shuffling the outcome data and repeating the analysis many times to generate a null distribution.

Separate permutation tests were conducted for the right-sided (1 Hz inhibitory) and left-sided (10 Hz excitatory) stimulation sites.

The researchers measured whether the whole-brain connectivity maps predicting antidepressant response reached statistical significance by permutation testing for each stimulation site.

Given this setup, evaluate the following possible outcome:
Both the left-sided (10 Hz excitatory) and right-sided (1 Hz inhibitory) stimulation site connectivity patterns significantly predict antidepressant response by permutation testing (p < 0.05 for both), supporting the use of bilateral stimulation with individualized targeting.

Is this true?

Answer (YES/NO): NO